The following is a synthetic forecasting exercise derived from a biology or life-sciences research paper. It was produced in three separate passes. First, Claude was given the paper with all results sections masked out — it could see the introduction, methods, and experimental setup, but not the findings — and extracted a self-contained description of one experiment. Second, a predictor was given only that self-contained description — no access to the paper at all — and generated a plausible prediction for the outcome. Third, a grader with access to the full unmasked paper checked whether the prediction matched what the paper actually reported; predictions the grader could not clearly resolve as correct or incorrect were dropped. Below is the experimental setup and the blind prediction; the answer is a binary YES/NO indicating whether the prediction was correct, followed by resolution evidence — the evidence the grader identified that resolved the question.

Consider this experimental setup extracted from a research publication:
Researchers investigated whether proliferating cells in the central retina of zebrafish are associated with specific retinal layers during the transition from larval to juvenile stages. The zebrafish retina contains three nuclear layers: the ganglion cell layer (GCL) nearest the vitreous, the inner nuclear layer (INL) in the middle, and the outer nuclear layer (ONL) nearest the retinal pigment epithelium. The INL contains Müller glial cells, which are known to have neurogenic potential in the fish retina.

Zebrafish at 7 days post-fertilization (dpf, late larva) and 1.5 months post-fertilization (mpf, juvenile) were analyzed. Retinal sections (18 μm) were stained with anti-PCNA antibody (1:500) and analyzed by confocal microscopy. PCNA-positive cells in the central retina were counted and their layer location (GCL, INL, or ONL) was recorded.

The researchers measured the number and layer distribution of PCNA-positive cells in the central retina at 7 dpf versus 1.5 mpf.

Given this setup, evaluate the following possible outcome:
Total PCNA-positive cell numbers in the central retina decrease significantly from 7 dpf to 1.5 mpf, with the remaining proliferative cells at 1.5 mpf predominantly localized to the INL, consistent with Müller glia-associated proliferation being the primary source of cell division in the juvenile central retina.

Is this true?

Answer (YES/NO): NO